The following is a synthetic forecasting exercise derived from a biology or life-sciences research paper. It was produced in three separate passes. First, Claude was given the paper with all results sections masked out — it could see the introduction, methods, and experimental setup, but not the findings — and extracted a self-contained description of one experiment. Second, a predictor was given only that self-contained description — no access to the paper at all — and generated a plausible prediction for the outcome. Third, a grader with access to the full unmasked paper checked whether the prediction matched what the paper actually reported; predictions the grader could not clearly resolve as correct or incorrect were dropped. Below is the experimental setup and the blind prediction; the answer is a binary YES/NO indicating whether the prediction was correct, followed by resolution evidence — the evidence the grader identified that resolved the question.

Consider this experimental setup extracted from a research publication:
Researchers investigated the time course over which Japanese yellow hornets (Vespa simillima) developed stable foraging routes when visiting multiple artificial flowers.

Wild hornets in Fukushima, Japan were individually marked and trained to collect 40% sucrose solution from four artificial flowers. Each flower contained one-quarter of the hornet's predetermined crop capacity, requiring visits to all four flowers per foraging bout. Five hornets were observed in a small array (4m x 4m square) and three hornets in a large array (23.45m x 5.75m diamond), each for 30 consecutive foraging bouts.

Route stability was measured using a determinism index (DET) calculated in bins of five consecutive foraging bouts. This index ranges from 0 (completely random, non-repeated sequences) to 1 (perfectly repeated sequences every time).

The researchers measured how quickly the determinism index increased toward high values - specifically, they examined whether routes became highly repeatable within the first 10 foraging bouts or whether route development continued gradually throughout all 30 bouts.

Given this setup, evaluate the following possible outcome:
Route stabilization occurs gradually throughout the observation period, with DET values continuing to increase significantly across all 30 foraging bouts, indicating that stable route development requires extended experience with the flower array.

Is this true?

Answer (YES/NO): NO